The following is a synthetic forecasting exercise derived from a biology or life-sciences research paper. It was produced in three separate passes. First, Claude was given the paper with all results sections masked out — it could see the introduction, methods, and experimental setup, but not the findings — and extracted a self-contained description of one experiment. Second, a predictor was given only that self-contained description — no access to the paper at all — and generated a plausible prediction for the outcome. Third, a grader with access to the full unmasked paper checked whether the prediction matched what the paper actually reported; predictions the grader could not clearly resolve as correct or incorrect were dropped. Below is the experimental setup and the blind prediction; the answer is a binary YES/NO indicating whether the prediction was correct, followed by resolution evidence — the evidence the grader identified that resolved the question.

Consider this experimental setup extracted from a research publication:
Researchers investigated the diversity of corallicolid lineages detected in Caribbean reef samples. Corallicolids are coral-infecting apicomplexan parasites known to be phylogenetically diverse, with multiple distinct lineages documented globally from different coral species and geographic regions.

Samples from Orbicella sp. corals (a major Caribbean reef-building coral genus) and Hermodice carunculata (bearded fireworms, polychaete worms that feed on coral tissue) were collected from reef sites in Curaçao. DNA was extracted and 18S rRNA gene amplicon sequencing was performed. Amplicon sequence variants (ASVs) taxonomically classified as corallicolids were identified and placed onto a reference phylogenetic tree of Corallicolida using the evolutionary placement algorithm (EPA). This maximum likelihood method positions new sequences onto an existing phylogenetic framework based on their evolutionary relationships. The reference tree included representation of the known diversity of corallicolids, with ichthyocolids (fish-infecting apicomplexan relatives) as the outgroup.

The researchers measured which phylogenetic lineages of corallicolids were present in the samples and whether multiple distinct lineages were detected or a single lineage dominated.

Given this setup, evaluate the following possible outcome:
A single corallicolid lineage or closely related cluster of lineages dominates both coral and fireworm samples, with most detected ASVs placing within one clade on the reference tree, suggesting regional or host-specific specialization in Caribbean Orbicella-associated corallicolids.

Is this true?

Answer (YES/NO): NO